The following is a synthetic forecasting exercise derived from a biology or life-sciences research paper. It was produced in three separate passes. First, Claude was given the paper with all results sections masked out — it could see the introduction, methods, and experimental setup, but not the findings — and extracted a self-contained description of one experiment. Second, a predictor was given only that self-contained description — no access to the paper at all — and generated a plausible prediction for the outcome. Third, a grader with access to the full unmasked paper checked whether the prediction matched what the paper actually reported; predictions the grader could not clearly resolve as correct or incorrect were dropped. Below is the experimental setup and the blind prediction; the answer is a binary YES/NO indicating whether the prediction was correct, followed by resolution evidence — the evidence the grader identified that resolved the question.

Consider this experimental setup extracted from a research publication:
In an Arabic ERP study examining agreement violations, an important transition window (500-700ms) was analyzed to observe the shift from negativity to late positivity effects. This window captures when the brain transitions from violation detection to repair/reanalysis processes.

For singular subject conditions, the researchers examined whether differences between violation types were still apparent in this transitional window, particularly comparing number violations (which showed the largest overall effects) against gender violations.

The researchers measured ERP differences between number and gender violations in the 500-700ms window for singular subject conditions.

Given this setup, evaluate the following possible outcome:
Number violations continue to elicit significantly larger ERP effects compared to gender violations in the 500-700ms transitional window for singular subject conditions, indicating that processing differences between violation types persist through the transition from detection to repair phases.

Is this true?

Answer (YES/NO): YES